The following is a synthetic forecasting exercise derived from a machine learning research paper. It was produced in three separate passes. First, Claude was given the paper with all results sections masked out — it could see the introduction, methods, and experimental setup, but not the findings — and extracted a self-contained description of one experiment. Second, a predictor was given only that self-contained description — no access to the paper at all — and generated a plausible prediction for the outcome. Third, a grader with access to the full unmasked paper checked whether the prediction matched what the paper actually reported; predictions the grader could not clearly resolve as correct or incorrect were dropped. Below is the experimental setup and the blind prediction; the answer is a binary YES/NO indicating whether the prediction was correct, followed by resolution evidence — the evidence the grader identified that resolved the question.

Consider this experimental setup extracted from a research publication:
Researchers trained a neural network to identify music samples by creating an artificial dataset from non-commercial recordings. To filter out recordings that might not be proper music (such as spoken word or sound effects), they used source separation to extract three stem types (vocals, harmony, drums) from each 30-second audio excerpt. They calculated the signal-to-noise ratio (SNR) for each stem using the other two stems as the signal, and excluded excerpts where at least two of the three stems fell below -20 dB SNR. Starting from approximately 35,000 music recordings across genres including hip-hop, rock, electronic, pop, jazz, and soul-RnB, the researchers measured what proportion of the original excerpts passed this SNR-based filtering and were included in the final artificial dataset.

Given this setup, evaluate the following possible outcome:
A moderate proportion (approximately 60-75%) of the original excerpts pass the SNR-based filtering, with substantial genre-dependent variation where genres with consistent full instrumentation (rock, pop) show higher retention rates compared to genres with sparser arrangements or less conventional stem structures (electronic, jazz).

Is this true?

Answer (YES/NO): NO